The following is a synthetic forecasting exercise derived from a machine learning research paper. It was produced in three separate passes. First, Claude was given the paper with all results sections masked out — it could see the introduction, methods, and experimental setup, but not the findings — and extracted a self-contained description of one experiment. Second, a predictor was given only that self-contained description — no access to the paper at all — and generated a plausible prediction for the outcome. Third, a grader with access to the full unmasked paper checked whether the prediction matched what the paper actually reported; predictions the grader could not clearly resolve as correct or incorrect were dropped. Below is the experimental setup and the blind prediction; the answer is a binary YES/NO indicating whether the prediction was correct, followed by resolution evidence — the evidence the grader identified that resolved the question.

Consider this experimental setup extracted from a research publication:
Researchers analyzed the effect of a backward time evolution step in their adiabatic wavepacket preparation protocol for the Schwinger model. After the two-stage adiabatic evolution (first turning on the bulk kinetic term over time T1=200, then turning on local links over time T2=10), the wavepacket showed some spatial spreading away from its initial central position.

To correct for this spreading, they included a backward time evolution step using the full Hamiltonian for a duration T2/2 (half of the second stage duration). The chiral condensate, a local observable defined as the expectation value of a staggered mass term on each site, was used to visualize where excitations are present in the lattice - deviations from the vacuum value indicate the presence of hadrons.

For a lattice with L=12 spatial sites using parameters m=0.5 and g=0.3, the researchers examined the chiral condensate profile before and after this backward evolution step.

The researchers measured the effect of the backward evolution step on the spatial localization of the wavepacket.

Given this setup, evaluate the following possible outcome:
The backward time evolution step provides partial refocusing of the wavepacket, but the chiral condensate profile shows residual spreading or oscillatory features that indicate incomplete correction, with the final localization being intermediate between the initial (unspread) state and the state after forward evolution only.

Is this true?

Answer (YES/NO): NO